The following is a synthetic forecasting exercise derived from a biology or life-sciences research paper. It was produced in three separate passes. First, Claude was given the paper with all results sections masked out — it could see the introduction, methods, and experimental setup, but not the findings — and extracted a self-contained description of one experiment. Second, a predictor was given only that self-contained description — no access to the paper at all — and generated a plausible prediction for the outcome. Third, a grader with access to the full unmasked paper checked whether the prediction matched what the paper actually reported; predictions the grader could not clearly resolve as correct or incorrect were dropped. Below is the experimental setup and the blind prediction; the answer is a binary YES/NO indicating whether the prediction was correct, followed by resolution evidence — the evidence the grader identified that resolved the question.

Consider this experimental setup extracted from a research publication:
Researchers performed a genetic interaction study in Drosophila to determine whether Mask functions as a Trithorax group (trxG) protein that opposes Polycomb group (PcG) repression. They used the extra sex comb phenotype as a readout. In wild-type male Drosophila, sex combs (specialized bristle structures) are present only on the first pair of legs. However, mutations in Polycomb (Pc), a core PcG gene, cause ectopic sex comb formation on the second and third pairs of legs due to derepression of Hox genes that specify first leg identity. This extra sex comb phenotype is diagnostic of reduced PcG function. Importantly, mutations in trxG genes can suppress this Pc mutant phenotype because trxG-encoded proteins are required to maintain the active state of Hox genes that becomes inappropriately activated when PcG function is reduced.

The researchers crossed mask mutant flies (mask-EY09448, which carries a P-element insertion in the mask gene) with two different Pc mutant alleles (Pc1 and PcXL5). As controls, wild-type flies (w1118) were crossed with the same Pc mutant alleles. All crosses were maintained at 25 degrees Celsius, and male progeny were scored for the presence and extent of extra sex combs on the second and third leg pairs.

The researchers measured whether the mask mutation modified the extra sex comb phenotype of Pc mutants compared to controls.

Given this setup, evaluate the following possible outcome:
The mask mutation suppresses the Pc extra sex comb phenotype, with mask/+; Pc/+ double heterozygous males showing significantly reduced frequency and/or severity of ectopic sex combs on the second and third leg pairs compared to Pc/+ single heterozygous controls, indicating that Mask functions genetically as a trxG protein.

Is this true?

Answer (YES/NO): YES